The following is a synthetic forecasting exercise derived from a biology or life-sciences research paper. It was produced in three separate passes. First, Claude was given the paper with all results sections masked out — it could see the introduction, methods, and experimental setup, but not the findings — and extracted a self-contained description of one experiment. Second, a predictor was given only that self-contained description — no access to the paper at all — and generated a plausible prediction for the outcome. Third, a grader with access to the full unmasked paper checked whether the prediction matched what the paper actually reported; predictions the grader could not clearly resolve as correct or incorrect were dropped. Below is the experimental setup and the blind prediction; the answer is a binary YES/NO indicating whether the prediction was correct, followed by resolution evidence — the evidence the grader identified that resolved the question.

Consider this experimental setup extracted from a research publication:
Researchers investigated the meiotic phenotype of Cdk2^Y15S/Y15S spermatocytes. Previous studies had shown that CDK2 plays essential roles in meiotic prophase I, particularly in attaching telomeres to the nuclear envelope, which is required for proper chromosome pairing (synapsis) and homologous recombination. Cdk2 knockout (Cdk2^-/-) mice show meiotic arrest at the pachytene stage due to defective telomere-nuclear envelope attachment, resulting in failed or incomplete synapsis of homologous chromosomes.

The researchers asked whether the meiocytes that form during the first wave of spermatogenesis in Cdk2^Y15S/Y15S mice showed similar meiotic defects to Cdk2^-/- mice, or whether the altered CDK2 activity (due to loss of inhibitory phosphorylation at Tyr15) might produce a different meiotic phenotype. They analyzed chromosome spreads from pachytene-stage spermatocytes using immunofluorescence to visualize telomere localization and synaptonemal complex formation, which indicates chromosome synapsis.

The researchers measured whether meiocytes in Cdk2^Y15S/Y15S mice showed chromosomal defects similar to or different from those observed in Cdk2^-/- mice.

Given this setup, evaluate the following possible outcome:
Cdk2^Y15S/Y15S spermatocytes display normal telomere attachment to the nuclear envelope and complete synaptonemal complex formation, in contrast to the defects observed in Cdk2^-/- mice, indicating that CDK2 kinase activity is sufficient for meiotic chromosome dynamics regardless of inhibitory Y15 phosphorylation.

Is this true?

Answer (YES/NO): NO